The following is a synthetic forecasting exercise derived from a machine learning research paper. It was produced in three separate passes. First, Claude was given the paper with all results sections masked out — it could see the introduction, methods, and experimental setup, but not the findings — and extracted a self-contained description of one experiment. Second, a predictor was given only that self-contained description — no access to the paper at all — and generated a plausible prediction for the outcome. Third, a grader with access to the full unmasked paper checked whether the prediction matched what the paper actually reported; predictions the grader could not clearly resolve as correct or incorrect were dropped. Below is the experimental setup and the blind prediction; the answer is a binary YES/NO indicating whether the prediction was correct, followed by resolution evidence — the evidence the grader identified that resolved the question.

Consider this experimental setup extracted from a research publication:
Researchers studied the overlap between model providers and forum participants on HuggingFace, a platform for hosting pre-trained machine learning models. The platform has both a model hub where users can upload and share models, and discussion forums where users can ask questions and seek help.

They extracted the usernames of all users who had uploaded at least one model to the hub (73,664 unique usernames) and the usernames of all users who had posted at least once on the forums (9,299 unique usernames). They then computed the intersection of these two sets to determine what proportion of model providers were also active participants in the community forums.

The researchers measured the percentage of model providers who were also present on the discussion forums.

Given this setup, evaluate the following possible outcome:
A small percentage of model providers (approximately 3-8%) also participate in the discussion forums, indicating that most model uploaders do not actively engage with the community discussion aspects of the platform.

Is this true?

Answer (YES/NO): YES